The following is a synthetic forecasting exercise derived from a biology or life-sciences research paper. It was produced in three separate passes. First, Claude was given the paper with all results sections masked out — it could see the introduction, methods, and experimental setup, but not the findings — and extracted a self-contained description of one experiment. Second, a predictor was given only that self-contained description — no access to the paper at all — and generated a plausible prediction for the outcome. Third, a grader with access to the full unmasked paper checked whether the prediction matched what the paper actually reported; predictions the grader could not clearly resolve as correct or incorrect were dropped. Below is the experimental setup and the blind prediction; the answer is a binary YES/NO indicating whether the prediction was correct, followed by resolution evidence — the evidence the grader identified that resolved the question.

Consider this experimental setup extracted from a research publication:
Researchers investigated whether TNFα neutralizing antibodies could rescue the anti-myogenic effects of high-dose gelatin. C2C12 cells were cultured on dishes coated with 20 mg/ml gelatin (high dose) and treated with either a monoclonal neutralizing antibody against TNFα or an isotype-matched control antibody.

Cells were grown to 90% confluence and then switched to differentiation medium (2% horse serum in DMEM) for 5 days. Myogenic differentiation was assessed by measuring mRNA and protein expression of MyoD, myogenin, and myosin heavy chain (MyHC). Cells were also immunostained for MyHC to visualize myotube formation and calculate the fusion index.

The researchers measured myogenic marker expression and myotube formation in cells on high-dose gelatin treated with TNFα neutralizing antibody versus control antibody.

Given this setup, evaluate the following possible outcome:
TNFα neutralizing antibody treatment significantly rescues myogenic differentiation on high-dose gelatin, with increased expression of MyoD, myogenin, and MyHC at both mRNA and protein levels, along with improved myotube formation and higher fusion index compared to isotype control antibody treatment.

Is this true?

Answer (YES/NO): YES